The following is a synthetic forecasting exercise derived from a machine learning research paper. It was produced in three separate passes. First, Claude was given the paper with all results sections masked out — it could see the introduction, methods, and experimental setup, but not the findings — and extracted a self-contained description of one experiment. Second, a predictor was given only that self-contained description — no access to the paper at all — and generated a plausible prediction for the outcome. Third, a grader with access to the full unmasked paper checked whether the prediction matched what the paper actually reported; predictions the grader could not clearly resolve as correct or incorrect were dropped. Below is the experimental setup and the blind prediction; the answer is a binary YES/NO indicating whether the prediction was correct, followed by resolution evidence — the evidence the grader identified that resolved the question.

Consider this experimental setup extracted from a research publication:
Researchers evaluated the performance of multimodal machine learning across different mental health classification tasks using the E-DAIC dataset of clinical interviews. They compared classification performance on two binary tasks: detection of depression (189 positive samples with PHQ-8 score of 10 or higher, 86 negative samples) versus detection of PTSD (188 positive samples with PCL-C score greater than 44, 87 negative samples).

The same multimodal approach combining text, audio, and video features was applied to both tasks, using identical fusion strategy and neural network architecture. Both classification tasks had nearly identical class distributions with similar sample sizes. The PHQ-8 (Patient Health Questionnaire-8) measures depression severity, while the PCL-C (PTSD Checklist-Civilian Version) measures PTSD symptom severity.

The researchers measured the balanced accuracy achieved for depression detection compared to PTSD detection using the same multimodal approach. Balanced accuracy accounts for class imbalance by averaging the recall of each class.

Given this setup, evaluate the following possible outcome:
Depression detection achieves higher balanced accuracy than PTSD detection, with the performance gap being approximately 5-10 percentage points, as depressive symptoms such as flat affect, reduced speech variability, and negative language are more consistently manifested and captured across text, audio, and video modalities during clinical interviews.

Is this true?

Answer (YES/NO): NO